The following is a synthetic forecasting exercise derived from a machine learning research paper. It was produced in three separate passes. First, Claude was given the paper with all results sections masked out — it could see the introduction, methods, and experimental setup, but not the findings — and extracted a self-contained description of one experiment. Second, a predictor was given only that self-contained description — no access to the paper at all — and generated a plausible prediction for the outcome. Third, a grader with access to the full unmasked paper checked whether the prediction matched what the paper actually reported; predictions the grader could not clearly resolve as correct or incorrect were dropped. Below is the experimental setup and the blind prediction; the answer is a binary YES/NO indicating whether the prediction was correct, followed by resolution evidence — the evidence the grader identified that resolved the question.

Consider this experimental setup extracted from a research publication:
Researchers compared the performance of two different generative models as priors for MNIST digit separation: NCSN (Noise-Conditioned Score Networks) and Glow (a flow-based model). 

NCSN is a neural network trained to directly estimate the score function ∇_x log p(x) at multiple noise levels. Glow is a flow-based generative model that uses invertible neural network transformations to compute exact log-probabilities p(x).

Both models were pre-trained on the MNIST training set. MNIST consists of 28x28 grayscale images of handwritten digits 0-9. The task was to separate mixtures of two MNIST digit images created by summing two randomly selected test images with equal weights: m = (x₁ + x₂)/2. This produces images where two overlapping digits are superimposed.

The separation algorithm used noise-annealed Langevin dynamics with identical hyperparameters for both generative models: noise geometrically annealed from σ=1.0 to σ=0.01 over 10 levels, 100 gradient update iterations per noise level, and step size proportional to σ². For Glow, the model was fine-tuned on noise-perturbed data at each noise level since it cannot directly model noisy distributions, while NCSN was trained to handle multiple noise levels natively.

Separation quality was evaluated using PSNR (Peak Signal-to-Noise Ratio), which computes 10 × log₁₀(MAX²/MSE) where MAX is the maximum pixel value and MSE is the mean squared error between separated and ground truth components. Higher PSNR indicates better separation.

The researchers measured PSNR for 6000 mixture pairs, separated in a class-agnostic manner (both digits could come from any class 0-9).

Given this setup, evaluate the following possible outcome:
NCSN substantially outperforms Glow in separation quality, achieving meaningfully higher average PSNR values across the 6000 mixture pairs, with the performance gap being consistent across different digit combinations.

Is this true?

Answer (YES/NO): YES